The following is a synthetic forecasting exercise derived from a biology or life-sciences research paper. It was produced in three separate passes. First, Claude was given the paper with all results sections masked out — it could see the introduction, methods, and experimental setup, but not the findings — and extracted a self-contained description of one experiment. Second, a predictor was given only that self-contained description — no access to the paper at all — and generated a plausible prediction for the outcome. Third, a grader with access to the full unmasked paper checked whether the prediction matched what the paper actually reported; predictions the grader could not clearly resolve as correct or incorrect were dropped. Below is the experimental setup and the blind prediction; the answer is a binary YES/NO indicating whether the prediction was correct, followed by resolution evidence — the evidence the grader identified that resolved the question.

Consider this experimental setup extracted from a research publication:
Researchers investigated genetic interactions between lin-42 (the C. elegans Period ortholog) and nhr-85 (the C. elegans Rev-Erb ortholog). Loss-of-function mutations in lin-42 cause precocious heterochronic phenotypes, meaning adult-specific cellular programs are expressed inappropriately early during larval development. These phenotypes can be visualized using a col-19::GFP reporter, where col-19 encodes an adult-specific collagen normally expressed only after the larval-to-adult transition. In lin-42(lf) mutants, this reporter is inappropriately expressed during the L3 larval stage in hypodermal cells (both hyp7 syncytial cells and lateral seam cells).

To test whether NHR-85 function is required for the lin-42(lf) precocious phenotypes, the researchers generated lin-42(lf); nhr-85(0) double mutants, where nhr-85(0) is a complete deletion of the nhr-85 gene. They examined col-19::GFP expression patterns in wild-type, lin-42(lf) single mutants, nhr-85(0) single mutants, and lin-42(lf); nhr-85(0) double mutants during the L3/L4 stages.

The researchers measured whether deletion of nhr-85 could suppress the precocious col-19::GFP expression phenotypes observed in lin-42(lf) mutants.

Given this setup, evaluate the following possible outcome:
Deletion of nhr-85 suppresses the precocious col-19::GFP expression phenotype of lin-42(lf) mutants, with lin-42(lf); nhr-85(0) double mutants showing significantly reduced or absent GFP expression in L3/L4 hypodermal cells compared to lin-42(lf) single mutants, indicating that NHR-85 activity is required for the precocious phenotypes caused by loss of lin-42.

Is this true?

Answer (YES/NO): NO